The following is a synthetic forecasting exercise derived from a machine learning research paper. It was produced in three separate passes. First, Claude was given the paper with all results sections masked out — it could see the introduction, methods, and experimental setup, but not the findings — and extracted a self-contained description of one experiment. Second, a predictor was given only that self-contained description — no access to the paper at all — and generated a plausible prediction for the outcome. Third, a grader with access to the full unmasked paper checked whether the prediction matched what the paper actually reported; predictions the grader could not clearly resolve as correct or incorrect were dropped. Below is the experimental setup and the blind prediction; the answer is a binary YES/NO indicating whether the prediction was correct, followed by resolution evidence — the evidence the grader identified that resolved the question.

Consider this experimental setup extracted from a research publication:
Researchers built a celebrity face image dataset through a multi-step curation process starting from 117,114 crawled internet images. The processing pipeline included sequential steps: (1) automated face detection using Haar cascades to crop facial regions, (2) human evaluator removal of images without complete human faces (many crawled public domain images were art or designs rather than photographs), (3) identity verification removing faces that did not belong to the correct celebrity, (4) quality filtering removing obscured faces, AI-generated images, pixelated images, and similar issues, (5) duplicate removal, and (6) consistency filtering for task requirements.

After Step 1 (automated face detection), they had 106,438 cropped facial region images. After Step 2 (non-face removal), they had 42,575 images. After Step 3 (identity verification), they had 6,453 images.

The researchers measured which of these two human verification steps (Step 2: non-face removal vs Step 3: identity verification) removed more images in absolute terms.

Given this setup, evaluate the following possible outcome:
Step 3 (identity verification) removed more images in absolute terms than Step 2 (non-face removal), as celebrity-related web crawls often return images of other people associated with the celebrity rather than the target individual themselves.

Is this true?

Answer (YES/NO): NO